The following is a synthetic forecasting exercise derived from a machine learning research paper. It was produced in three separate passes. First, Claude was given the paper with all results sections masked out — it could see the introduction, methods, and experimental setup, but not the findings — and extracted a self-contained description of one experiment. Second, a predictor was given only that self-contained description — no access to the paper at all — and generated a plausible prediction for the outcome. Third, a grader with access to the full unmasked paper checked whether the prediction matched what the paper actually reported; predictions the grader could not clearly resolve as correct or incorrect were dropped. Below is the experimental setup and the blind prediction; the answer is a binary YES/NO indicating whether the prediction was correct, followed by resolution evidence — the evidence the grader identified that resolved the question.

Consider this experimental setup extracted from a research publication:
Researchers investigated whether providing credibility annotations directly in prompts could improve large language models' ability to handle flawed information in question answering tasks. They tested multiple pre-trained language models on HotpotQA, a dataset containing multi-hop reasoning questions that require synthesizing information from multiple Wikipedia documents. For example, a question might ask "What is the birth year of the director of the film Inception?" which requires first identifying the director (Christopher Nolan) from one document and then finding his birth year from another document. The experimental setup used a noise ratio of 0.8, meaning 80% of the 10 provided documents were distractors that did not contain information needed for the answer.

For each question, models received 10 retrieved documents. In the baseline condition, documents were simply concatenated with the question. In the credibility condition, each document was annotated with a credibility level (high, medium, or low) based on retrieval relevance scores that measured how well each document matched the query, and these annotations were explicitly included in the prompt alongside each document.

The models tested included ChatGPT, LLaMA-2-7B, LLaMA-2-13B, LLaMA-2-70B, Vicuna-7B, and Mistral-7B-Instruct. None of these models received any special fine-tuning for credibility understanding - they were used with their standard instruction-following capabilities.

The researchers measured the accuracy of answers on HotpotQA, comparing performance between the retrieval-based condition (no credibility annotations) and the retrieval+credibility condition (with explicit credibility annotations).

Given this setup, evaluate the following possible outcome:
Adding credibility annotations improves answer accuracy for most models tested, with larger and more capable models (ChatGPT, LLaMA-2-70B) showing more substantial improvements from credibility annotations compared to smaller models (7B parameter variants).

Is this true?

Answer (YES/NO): NO